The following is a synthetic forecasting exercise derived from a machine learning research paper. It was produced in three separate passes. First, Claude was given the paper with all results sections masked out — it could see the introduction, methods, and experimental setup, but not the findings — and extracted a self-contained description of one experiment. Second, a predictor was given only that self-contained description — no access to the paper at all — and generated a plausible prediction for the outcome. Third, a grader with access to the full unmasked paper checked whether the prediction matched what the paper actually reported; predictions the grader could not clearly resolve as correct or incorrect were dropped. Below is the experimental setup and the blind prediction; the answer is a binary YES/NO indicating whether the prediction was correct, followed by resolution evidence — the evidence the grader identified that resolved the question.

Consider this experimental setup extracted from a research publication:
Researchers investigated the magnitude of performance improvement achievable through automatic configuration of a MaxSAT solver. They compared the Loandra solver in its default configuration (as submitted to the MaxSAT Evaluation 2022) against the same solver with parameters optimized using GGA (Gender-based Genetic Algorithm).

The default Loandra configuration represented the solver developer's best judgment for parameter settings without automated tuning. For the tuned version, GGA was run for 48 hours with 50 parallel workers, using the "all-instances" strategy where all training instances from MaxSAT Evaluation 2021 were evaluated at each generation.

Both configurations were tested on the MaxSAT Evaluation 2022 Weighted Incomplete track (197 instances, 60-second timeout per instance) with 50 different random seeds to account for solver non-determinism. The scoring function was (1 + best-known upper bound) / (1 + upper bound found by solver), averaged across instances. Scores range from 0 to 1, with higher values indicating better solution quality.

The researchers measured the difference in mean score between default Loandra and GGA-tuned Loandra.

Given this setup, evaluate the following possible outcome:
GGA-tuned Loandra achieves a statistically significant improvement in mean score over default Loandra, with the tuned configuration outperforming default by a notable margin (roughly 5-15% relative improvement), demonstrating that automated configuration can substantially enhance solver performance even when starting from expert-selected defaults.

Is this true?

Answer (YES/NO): YES